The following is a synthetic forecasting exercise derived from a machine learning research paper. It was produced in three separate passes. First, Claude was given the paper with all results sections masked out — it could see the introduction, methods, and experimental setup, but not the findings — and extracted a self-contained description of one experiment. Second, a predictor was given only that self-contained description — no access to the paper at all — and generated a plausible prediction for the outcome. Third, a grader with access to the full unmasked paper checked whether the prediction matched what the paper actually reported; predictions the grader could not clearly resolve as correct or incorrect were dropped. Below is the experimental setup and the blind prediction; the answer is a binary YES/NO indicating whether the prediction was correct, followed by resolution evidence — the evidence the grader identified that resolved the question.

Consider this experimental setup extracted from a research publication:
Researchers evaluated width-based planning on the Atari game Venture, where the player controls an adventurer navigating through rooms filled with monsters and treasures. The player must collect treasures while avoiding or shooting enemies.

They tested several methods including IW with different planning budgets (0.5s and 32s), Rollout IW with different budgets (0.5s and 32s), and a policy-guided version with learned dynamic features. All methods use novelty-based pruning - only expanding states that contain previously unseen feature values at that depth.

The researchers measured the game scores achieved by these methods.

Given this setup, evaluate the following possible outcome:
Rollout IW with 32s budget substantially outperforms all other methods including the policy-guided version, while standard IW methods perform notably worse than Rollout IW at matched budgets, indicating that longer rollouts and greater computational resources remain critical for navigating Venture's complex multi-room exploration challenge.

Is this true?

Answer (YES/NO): NO